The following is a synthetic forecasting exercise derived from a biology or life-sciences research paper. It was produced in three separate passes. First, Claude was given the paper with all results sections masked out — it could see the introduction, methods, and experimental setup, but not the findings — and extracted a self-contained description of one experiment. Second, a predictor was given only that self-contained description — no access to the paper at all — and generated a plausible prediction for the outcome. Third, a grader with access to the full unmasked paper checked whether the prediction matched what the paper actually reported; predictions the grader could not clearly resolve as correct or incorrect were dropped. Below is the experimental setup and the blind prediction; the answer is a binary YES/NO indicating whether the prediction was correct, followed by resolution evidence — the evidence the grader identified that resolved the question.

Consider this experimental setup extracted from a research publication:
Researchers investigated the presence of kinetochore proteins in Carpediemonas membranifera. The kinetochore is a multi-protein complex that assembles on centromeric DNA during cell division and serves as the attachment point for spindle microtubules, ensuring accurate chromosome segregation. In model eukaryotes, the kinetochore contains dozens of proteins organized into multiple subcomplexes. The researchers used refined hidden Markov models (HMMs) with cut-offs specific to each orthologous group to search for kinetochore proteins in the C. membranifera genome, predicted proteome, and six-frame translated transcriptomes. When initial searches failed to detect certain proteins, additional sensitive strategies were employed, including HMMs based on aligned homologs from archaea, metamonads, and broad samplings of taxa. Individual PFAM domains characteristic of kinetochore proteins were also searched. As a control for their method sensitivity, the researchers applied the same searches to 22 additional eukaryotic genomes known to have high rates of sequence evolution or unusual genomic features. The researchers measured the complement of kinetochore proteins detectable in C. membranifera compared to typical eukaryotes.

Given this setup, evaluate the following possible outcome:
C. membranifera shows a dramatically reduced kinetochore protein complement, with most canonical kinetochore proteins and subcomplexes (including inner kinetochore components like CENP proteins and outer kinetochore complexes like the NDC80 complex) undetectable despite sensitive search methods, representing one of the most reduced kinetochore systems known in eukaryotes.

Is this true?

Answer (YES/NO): YES